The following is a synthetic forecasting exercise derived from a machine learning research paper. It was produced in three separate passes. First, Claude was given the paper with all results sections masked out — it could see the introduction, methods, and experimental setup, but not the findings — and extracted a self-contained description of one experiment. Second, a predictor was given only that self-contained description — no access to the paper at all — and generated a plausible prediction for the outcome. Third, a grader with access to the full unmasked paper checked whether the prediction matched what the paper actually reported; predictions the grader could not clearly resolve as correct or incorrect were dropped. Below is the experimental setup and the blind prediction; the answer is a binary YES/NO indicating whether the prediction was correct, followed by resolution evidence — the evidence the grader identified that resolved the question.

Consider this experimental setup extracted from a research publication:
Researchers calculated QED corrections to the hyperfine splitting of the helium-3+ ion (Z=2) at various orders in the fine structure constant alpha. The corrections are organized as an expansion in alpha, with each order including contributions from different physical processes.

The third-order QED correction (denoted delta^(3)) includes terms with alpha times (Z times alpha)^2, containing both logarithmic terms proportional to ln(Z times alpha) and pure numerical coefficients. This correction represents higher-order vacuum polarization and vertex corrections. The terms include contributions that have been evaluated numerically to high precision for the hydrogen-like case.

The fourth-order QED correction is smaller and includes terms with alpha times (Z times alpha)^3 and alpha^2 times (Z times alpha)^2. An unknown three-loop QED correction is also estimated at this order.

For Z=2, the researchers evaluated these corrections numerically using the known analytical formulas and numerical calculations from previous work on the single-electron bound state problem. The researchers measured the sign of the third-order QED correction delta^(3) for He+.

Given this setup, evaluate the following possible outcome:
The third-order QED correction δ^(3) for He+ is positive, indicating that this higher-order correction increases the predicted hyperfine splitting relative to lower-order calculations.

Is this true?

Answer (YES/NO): NO